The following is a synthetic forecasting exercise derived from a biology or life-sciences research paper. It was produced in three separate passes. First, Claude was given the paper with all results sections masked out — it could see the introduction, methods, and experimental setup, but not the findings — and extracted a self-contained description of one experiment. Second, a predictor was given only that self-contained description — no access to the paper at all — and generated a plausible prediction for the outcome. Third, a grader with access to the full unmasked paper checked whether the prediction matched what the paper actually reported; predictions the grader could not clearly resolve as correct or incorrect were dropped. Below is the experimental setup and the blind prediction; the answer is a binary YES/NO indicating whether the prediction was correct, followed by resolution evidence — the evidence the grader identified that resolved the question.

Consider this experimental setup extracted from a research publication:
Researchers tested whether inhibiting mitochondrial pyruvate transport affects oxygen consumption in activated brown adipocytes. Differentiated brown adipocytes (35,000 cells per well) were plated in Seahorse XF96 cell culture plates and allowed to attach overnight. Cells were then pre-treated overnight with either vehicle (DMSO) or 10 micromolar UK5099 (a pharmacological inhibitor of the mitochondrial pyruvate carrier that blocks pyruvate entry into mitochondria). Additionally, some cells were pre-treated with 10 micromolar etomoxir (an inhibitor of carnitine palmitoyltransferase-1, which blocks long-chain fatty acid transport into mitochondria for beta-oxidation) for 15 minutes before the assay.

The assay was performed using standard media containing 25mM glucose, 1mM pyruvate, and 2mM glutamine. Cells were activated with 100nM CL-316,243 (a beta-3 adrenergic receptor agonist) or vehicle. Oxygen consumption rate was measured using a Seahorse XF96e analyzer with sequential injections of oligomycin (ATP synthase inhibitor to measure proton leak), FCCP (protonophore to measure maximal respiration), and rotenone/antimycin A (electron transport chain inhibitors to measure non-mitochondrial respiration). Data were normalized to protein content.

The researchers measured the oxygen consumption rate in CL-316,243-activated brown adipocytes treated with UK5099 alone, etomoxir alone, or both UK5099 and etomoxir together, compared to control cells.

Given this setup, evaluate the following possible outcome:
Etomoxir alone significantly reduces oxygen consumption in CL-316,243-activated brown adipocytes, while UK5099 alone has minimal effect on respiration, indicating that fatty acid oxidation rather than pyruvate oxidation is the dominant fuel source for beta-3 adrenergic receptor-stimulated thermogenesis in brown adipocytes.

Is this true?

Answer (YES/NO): NO